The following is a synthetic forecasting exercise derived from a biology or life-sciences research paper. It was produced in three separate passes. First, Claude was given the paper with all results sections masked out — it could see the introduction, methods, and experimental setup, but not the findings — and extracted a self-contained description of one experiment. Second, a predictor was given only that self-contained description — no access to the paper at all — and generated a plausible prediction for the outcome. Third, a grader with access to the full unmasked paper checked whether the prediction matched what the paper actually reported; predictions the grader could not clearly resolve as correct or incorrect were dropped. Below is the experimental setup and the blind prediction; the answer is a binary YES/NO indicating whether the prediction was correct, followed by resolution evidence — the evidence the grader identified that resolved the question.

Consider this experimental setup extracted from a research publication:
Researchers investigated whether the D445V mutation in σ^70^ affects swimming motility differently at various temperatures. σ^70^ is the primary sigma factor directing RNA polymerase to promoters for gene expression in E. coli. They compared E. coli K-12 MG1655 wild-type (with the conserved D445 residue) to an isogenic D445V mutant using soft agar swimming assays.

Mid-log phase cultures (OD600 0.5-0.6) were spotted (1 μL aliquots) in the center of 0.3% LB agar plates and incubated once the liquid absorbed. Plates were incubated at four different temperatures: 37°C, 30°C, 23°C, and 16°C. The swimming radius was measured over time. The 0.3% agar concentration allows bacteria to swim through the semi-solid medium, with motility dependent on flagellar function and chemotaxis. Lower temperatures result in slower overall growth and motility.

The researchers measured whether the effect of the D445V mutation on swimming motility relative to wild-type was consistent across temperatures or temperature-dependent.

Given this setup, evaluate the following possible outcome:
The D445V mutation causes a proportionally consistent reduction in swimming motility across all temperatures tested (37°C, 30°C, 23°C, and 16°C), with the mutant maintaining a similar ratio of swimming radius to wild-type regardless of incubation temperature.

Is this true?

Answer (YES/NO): NO